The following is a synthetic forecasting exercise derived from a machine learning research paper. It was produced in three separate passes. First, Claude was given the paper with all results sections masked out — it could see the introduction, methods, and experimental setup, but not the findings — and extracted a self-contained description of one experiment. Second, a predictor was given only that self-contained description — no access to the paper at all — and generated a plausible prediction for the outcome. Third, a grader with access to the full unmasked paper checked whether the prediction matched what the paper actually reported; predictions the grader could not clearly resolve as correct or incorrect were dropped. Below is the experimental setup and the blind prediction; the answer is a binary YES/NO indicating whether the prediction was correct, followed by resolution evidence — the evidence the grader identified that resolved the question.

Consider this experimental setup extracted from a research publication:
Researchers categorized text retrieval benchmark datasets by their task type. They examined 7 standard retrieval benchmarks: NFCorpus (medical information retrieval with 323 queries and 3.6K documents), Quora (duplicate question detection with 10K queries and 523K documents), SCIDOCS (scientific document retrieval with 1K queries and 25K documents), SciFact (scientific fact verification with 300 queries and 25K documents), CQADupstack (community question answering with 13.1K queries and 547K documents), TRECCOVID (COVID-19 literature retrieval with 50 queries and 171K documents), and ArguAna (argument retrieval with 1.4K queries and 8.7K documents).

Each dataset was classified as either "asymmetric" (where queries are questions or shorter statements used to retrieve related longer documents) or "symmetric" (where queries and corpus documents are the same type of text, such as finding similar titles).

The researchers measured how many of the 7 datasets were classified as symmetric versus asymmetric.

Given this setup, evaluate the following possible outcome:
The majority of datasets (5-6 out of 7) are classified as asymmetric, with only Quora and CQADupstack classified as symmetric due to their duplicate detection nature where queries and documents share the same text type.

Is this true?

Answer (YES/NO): NO